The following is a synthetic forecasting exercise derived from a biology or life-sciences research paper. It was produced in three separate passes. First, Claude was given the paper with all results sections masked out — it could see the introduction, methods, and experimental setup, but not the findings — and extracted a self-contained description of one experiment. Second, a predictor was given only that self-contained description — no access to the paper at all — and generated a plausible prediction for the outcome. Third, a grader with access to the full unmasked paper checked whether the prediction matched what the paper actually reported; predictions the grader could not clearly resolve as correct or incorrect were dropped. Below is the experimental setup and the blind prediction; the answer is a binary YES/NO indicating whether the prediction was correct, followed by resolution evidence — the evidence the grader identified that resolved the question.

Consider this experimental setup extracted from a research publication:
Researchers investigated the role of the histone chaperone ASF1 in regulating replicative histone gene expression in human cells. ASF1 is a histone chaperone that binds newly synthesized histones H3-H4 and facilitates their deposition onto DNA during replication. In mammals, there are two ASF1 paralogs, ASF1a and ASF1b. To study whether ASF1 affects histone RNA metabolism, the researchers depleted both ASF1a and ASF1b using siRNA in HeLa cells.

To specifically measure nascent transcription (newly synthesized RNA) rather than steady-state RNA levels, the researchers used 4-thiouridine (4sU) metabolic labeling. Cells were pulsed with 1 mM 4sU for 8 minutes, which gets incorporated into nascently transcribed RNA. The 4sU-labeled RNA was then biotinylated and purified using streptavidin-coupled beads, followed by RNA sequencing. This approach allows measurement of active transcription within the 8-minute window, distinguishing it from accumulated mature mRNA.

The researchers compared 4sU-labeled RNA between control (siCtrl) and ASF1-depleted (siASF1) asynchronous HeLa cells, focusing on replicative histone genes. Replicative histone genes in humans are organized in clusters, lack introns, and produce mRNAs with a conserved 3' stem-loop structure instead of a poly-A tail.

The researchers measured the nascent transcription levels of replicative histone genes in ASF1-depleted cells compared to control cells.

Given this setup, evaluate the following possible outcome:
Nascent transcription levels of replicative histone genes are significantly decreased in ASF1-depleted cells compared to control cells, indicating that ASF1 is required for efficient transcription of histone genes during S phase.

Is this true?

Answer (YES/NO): NO